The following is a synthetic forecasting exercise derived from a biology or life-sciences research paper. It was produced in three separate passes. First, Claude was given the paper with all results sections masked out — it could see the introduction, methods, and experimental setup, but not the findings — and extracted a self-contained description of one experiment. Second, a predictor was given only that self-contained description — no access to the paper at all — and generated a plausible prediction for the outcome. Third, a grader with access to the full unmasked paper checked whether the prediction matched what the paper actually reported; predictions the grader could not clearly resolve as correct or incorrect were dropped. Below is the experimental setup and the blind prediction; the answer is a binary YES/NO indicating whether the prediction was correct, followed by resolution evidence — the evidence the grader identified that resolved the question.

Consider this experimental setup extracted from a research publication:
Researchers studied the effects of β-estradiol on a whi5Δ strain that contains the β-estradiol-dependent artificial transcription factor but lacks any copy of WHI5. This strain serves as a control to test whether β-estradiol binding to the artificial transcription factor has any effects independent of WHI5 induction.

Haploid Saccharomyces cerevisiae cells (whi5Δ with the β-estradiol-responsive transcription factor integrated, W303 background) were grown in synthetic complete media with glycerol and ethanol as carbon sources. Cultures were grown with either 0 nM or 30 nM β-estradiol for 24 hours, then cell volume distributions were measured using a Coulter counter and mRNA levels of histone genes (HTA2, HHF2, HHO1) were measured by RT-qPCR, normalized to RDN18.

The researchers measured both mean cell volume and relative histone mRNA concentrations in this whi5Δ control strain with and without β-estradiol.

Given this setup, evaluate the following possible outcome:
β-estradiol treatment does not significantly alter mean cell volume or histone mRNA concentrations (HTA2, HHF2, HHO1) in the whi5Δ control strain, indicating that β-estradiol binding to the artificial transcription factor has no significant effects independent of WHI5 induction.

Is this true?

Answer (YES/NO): NO